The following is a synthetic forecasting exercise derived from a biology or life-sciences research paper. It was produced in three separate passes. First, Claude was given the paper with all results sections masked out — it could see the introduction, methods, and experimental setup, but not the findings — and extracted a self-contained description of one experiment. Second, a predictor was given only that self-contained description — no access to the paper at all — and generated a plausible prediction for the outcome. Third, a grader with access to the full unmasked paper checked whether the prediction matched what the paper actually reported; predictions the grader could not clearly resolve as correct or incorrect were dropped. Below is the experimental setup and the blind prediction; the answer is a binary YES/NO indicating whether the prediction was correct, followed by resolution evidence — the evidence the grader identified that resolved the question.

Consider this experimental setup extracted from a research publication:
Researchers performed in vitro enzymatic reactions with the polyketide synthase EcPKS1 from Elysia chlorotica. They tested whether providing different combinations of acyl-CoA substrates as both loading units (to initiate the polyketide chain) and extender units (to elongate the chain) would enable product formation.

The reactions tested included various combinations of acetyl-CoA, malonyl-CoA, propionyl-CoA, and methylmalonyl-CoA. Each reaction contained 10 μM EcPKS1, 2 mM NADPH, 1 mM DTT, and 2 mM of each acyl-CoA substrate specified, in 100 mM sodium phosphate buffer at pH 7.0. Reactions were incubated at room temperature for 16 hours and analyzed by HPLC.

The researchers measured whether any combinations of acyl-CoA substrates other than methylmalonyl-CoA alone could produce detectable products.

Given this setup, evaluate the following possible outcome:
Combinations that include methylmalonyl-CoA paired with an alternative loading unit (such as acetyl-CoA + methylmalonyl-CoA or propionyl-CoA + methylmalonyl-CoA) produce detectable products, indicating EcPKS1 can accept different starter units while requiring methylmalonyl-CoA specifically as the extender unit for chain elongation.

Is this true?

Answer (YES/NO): NO